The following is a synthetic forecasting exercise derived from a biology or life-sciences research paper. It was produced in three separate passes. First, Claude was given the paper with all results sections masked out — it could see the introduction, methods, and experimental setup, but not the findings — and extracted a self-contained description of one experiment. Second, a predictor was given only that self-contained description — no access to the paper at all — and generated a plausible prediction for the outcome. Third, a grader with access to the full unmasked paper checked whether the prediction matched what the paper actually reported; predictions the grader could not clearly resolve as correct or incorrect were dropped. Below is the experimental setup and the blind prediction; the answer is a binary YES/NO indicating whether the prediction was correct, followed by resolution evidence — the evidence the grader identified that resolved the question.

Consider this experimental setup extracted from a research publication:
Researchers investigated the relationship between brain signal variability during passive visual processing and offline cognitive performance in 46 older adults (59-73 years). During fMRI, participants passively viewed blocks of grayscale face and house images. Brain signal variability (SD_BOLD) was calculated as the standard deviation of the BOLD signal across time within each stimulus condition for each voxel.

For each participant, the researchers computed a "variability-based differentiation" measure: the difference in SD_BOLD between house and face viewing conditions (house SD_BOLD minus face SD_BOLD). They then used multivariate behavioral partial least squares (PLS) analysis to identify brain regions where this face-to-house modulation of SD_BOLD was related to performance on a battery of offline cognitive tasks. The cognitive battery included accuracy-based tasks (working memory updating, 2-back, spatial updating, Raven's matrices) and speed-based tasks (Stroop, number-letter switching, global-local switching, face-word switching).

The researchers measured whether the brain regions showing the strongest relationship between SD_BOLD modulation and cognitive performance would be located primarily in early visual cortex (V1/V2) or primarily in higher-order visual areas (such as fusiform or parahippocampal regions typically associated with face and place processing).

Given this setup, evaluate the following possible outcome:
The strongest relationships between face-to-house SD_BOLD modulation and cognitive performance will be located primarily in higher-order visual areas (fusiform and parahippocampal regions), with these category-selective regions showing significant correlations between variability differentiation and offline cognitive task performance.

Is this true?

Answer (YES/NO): NO